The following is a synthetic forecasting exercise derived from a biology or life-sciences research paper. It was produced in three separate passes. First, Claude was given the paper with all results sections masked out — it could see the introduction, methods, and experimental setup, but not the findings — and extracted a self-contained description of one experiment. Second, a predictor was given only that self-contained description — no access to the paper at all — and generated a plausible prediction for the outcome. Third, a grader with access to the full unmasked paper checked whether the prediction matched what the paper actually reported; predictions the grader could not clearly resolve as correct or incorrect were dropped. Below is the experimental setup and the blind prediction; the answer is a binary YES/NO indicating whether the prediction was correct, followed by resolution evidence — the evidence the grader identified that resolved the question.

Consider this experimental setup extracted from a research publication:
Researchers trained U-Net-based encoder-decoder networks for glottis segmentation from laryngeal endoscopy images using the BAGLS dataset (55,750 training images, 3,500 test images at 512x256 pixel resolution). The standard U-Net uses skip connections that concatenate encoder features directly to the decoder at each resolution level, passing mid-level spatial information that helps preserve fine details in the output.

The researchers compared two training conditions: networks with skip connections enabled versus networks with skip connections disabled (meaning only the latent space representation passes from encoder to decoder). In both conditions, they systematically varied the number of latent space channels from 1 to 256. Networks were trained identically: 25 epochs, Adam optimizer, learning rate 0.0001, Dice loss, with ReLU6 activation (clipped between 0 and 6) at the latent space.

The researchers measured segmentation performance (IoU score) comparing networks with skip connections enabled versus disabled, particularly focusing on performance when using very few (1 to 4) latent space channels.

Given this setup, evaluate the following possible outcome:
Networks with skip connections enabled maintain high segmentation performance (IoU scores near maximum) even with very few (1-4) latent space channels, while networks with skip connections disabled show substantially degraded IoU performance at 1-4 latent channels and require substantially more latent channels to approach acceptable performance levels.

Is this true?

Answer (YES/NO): NO